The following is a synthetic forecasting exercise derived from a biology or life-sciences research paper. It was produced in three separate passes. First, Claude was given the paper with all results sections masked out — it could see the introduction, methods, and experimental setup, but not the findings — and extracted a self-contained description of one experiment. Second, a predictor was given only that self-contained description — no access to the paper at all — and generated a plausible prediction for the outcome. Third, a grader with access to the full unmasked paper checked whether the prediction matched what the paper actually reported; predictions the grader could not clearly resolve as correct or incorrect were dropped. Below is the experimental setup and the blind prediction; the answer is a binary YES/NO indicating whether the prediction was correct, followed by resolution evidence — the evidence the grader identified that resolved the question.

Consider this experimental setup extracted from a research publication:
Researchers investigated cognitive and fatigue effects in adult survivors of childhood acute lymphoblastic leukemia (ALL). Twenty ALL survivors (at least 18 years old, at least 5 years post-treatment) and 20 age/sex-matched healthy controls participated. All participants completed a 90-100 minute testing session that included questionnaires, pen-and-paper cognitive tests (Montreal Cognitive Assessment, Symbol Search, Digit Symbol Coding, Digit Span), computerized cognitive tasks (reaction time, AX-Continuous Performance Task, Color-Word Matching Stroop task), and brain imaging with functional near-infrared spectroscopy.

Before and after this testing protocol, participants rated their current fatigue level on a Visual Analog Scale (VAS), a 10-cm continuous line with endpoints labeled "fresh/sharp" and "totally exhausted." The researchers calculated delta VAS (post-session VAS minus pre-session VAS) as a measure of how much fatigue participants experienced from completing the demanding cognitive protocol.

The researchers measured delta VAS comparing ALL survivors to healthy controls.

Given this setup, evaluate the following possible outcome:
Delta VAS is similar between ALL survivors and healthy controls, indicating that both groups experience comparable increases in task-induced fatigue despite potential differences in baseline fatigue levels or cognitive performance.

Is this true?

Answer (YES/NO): NO